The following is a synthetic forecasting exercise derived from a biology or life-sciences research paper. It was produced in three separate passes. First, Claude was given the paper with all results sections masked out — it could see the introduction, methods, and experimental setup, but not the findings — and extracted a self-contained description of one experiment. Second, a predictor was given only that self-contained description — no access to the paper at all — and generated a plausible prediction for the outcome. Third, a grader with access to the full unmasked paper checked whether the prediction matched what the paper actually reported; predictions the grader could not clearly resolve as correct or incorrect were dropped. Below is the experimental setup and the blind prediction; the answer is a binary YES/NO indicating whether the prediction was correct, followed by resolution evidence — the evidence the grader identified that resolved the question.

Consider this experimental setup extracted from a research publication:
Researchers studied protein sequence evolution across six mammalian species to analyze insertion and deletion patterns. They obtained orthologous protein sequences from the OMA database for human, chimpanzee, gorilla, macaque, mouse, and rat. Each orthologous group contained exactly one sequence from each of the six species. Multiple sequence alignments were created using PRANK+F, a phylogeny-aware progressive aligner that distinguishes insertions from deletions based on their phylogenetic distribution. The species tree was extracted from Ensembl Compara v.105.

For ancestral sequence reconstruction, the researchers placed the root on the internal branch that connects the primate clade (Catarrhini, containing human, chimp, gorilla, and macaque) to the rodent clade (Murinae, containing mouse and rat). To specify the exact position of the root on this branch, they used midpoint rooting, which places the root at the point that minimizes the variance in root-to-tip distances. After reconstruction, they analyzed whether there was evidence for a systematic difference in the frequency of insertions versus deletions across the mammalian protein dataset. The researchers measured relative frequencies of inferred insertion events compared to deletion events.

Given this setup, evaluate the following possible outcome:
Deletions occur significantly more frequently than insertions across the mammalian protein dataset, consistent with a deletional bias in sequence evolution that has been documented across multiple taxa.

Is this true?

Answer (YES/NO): YES